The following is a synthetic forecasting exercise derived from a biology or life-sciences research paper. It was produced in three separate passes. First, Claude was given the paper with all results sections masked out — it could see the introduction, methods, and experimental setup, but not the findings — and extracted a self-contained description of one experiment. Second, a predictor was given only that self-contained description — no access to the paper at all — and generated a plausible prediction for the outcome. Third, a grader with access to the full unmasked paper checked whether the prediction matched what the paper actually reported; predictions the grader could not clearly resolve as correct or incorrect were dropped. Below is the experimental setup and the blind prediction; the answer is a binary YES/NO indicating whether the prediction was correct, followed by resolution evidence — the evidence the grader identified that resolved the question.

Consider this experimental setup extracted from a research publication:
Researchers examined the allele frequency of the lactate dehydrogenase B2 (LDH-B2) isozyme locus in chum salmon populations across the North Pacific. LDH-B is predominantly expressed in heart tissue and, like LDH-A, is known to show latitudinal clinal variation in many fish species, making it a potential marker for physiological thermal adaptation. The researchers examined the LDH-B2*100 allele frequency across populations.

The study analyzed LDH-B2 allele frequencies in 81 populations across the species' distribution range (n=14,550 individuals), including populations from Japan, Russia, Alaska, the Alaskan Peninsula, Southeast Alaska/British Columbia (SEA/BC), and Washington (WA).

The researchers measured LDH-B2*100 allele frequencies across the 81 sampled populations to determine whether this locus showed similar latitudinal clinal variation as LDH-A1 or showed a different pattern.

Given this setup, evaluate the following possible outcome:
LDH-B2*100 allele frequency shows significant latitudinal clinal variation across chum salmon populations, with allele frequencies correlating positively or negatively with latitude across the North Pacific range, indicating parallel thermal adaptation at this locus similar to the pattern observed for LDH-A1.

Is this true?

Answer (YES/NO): NO